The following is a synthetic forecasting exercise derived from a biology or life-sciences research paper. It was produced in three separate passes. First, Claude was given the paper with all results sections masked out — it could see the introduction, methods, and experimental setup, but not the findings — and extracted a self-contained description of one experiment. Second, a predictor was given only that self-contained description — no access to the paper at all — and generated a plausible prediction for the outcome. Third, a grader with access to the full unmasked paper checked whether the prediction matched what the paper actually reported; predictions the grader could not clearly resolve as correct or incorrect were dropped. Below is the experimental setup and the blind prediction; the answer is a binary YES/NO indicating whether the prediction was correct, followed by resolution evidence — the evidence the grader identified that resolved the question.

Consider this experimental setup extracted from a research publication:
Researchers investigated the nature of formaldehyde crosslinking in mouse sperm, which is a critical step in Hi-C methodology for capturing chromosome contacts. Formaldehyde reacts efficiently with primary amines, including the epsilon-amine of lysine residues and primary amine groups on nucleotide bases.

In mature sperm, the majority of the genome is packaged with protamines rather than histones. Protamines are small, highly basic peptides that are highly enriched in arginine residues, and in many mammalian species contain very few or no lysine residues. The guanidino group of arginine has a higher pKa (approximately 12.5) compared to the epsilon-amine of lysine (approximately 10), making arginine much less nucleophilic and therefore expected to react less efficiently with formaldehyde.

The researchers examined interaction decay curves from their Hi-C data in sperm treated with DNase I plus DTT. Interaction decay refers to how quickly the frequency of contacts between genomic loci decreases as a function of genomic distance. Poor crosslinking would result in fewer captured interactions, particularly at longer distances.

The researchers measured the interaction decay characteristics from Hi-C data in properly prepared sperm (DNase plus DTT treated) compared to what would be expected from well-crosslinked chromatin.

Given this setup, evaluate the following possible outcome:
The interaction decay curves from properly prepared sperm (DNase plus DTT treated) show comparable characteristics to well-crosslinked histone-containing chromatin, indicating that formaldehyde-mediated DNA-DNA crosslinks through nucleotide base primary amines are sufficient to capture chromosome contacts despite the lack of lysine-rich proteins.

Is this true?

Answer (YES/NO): NO